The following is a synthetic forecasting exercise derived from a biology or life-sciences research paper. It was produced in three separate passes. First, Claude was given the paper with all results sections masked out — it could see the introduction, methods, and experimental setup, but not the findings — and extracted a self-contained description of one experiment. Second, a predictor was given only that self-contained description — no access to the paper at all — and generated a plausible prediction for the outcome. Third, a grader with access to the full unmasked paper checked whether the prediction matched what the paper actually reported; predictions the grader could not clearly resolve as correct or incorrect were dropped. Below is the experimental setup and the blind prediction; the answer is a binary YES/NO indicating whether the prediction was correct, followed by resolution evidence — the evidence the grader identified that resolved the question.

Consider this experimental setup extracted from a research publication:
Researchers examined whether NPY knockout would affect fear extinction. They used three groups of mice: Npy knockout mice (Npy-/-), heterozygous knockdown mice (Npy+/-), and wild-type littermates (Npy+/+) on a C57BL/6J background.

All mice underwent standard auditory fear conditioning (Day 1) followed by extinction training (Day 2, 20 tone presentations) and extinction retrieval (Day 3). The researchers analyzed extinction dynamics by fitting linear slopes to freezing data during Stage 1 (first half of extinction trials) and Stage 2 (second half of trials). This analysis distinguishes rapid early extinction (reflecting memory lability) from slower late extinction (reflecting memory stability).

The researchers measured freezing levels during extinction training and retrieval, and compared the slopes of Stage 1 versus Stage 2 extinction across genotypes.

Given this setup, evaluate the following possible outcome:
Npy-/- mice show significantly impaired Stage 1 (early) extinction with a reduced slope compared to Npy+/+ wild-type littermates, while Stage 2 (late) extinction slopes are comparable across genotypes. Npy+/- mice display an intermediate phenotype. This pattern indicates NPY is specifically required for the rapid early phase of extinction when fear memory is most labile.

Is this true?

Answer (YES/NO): NO